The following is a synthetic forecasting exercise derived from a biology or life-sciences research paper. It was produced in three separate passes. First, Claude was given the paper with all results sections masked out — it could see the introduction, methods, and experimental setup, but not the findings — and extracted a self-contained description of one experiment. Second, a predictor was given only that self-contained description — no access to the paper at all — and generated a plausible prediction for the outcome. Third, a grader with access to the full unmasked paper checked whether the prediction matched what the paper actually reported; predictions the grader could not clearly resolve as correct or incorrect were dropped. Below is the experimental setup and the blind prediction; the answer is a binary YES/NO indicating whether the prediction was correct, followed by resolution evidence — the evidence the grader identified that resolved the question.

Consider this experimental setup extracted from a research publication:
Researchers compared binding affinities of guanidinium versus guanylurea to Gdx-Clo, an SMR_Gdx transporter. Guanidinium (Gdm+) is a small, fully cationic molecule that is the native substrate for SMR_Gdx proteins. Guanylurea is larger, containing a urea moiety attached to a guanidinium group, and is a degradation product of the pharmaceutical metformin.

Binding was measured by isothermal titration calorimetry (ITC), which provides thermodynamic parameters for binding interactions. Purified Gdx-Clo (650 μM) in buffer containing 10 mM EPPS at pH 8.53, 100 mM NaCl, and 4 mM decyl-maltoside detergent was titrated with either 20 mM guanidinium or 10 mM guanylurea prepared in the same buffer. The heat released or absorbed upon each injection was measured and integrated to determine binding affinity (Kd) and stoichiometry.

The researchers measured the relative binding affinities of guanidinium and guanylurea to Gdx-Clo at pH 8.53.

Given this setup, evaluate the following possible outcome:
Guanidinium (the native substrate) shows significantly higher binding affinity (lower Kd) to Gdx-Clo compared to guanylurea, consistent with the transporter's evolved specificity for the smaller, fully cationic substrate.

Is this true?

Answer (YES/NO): NO